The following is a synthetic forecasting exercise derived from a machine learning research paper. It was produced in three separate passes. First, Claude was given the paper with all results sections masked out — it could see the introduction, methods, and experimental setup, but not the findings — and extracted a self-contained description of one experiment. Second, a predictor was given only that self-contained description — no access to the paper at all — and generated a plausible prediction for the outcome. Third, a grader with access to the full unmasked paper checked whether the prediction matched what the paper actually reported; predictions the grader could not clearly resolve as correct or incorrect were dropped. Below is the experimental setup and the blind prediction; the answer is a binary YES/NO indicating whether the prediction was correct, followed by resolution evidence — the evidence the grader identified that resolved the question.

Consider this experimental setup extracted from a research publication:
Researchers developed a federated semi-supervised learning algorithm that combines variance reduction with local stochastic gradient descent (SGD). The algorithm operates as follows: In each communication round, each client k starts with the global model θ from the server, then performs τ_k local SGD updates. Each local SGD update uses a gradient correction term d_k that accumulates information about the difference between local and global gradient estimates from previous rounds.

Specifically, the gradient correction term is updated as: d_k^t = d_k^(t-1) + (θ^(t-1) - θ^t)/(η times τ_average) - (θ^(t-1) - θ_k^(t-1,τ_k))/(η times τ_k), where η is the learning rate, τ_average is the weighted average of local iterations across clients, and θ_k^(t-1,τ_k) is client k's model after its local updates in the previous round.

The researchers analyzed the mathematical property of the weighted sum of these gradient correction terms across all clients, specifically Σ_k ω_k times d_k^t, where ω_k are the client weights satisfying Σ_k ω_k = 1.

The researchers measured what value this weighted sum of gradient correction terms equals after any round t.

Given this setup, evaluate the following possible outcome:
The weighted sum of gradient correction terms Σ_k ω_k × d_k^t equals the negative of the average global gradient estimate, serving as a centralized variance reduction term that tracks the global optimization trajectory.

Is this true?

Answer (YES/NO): NO